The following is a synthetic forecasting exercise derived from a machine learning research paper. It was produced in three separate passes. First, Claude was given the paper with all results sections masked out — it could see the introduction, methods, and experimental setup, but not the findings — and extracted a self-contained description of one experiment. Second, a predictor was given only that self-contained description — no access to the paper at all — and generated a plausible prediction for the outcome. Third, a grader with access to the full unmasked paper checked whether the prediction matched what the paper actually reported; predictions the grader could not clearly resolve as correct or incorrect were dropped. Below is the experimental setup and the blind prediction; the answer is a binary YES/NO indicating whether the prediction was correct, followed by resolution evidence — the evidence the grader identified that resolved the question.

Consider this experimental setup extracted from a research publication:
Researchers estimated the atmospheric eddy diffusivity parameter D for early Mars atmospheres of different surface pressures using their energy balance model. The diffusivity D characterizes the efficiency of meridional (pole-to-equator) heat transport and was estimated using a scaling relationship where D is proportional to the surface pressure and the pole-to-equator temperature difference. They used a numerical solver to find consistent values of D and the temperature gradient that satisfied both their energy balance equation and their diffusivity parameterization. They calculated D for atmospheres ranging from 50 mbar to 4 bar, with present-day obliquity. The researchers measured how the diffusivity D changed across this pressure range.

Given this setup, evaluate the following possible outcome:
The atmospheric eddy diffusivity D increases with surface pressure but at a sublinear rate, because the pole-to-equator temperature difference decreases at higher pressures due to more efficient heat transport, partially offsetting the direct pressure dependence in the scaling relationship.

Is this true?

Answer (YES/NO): YES